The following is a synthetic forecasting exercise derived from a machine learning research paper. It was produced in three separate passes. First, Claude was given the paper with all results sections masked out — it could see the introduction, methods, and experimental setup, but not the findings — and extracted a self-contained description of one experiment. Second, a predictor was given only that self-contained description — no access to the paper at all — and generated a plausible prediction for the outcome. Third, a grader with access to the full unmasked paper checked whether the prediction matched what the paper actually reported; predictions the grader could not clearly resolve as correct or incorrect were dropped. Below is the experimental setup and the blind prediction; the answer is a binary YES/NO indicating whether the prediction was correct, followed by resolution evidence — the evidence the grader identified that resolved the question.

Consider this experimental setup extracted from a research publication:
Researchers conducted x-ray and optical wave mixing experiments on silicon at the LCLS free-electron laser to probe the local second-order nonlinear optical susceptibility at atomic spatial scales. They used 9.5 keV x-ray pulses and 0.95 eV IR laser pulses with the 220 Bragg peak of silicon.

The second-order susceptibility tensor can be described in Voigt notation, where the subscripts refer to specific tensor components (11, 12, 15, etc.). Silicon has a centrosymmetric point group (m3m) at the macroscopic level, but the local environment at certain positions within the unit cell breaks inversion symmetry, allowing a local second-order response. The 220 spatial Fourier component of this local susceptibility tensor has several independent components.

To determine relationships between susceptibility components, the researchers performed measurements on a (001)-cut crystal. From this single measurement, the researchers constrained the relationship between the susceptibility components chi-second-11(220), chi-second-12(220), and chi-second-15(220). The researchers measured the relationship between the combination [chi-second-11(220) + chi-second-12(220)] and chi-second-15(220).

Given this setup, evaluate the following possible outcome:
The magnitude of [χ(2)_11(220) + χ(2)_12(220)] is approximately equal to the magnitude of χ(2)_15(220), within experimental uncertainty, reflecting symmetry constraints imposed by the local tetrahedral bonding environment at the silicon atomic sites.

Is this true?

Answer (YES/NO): NO